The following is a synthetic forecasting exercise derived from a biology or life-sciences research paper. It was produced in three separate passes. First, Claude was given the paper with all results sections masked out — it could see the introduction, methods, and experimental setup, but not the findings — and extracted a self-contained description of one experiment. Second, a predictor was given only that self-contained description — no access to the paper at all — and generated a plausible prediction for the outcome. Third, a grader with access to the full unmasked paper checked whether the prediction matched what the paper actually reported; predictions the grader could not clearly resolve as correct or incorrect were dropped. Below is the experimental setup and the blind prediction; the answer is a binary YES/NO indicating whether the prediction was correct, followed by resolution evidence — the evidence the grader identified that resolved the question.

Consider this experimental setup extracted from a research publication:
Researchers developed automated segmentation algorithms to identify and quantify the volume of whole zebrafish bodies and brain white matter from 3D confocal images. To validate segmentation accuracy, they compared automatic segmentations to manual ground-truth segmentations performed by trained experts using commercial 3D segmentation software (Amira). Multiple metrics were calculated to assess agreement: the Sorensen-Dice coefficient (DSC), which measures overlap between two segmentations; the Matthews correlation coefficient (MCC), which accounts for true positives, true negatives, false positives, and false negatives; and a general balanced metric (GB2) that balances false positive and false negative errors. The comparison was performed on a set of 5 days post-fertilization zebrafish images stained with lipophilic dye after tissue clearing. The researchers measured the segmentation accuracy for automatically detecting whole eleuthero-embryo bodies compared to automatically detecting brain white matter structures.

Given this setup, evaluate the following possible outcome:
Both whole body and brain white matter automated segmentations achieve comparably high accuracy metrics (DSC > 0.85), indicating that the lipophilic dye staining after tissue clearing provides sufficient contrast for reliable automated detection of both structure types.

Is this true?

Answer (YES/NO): NO